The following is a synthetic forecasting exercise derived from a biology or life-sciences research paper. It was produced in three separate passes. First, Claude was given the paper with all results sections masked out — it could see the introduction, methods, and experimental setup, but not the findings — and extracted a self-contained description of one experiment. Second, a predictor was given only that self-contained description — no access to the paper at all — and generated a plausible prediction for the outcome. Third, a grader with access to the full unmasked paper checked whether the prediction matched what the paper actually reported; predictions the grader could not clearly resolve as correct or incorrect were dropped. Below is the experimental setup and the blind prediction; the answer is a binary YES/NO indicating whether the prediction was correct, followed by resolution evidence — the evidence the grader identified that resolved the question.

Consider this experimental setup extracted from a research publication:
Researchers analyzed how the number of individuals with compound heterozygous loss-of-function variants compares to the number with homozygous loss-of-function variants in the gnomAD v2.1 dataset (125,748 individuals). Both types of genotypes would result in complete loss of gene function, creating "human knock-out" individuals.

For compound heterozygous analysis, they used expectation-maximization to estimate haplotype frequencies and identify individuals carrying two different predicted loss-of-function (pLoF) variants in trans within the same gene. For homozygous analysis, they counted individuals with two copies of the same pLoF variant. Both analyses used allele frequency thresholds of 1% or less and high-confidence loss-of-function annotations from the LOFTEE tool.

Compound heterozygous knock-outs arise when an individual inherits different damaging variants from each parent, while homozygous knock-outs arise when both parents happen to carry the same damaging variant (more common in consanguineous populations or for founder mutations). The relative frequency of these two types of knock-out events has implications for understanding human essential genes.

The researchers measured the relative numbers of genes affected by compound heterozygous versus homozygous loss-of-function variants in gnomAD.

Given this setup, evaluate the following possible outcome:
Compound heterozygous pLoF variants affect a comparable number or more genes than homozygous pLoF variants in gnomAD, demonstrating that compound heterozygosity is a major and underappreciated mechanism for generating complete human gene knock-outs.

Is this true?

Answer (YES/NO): NO